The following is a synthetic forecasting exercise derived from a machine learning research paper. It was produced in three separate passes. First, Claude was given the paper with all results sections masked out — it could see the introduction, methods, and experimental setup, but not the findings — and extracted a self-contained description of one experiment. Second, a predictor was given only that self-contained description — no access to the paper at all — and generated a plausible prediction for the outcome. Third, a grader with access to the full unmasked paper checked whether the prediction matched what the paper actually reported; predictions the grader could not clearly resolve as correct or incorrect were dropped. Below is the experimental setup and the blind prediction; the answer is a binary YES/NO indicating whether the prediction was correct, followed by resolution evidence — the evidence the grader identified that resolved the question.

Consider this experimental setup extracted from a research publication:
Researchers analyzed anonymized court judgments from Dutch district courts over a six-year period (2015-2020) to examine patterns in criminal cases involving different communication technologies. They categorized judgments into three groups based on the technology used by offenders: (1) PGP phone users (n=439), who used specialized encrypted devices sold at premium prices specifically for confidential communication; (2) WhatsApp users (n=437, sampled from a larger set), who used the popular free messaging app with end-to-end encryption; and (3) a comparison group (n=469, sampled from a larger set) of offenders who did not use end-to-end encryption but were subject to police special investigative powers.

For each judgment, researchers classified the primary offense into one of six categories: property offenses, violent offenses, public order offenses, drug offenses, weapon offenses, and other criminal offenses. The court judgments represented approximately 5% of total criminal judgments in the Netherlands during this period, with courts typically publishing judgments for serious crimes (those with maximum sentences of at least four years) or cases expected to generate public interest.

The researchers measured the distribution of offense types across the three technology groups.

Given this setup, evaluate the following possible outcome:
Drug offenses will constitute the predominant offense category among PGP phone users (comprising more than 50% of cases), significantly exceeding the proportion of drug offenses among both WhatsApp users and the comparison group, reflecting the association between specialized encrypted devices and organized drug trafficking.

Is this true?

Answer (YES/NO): YES